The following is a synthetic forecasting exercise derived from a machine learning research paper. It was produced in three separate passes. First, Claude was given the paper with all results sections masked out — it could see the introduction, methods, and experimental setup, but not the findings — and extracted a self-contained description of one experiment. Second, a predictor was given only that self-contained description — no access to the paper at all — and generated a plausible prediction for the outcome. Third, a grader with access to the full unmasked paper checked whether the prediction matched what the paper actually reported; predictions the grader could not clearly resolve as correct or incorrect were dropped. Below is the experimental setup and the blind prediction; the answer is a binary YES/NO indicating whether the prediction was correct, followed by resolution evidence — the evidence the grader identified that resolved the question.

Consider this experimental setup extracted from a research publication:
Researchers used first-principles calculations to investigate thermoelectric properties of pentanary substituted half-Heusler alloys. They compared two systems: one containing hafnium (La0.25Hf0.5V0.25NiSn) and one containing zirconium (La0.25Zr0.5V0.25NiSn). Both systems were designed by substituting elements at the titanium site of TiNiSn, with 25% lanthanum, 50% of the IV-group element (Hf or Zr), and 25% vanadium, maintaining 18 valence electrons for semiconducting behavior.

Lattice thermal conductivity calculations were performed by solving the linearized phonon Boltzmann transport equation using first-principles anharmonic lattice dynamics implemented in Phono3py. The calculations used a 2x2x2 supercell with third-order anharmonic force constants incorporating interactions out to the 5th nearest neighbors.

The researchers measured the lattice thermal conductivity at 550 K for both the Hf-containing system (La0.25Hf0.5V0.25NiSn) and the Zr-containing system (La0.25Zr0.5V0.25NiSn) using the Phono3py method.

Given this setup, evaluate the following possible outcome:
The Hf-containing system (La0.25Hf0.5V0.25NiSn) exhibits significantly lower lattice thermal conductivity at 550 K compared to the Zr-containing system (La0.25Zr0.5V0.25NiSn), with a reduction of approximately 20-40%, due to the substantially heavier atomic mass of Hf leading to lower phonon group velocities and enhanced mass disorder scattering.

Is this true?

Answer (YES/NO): NO